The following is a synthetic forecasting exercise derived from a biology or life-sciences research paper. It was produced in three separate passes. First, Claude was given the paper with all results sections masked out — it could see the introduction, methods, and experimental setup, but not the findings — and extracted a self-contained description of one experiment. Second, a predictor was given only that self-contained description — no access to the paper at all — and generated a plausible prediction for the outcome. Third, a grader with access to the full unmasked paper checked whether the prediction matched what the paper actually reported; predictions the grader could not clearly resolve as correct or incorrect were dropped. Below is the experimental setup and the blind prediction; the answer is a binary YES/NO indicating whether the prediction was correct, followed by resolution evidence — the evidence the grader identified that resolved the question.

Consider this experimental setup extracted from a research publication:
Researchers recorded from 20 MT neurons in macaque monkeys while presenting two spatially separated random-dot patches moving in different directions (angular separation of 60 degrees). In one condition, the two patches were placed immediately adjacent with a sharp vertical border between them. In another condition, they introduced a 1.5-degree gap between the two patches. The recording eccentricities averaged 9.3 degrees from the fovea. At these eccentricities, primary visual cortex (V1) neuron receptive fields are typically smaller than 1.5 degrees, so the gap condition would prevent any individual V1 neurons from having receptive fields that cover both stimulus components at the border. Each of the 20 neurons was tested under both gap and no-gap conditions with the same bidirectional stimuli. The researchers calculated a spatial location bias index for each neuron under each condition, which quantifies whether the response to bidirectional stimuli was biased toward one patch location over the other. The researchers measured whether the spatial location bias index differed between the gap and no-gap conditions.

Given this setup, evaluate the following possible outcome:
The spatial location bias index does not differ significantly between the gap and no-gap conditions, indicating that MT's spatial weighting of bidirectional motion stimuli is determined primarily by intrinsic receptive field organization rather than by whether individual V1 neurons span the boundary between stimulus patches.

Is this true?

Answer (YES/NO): YES